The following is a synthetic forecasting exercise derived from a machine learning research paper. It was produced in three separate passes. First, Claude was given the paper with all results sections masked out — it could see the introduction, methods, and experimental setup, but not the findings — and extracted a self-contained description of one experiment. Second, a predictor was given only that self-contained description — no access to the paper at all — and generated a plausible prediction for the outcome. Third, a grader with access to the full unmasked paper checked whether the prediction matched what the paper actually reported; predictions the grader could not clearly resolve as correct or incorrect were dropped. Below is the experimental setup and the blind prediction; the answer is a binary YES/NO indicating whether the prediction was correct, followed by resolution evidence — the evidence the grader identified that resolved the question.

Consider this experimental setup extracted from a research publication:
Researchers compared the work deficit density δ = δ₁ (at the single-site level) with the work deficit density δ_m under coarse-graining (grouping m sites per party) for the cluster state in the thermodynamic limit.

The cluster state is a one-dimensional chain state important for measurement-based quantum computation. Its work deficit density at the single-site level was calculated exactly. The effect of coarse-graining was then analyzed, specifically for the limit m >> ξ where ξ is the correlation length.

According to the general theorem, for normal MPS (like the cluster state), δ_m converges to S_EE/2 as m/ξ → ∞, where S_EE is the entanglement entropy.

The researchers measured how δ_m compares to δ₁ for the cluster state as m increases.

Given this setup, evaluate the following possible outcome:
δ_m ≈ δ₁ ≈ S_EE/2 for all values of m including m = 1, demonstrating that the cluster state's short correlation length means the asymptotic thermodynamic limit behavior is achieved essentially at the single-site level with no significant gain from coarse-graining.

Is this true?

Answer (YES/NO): NO